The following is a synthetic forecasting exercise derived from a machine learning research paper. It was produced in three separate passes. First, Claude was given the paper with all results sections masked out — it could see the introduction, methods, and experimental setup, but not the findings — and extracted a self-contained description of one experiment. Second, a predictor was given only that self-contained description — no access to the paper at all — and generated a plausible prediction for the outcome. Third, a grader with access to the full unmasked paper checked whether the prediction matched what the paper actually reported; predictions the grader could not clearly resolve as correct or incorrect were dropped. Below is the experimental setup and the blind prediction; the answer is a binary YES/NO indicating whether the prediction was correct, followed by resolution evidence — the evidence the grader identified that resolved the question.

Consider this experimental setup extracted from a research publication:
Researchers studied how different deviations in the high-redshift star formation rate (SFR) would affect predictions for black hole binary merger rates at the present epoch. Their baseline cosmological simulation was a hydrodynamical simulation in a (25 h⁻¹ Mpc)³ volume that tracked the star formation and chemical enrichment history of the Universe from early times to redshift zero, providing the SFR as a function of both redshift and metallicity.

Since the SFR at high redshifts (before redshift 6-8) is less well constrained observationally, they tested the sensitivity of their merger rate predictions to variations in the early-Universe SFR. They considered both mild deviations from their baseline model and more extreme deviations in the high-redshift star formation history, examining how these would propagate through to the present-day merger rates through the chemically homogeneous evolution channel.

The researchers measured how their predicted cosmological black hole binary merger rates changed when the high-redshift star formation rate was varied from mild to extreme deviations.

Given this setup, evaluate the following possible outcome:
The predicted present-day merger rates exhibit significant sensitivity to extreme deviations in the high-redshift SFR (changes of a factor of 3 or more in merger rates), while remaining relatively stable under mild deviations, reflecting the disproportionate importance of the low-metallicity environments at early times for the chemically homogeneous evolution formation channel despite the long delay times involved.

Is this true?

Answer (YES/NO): NO